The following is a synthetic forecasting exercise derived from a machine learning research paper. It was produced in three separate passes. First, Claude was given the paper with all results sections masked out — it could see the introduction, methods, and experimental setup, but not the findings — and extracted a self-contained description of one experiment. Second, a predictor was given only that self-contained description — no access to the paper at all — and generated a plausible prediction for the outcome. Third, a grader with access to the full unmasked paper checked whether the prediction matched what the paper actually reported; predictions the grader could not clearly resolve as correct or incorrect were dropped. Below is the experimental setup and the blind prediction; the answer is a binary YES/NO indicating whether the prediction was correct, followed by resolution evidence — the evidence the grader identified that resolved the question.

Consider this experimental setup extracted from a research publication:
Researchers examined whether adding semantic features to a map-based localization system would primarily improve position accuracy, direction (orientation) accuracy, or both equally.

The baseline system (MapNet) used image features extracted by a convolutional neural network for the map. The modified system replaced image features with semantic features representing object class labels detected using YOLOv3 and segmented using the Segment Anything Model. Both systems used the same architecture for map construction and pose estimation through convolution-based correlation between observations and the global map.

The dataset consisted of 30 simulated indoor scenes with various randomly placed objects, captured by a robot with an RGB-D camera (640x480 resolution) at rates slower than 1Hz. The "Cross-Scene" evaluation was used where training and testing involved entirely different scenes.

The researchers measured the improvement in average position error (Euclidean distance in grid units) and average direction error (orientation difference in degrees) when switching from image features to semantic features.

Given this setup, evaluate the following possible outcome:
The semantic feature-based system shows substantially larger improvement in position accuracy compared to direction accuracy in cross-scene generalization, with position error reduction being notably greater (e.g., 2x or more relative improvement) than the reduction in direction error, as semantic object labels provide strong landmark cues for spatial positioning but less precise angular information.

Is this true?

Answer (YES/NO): NO